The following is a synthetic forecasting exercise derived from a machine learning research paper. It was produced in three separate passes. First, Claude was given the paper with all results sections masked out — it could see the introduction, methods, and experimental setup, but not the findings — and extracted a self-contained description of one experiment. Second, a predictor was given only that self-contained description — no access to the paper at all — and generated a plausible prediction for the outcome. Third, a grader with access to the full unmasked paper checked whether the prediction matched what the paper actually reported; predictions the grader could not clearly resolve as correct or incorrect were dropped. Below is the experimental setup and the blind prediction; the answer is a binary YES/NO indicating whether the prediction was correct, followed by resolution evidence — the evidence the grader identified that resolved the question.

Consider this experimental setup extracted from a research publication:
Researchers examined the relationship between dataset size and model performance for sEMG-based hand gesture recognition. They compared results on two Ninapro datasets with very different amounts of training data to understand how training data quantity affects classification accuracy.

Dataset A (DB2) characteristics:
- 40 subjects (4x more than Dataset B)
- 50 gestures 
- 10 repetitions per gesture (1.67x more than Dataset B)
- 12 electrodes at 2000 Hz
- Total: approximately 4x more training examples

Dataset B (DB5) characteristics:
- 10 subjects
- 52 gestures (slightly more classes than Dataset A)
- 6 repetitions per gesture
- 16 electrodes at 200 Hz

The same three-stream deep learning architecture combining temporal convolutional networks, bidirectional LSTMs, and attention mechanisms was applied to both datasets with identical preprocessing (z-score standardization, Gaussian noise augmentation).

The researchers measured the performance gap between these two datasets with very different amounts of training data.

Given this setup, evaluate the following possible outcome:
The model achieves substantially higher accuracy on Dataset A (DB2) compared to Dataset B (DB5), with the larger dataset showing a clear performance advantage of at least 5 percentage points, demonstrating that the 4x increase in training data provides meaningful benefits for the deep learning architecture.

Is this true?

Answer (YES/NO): NO